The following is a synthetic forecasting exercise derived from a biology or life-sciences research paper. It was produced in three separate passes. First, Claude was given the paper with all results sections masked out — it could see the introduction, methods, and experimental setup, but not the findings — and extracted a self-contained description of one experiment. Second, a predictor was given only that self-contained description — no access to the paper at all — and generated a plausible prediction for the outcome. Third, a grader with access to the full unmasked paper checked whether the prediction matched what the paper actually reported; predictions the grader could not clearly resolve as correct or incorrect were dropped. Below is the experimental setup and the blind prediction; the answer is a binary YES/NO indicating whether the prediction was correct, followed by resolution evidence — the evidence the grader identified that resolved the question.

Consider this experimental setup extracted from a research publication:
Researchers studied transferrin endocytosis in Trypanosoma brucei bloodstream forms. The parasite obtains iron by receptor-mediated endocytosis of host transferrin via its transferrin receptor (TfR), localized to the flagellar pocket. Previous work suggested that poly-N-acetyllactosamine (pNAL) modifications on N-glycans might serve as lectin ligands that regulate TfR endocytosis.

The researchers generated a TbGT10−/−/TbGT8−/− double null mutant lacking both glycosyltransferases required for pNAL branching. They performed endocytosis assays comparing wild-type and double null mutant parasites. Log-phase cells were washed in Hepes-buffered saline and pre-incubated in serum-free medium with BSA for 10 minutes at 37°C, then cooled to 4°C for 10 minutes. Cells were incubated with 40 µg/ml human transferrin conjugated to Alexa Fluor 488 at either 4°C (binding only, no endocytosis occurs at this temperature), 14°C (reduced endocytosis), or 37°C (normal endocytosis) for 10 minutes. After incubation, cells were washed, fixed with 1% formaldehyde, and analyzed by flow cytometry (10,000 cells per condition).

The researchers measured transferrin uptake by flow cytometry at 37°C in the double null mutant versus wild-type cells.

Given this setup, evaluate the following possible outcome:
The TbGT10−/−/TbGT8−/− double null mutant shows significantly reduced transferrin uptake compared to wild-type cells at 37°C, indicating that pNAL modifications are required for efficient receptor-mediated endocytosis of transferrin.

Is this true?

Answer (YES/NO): NO